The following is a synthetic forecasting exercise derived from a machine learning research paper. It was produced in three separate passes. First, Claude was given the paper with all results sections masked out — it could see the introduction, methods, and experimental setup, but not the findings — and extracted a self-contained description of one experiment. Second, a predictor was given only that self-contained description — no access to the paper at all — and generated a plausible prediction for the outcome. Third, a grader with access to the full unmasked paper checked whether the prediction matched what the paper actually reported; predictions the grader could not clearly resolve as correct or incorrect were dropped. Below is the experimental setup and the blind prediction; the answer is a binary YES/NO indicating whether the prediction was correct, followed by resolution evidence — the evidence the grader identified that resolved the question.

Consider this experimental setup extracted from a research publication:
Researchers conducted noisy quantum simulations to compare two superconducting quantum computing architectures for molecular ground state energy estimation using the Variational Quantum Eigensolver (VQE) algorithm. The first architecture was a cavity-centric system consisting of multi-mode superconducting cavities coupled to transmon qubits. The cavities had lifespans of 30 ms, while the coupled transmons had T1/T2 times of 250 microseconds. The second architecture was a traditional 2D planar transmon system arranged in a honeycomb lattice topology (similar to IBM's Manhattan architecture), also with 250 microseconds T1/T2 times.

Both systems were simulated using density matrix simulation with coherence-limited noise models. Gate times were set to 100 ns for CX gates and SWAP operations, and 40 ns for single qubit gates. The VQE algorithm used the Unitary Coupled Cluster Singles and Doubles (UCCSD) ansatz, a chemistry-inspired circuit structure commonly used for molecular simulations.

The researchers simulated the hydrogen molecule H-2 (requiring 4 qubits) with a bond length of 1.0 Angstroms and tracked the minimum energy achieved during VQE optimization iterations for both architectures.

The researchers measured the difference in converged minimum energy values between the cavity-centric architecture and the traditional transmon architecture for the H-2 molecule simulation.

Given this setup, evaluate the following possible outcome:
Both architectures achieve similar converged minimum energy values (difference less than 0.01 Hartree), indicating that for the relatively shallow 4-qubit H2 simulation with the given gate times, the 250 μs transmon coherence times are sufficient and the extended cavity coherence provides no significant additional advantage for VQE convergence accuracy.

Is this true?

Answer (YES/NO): NO